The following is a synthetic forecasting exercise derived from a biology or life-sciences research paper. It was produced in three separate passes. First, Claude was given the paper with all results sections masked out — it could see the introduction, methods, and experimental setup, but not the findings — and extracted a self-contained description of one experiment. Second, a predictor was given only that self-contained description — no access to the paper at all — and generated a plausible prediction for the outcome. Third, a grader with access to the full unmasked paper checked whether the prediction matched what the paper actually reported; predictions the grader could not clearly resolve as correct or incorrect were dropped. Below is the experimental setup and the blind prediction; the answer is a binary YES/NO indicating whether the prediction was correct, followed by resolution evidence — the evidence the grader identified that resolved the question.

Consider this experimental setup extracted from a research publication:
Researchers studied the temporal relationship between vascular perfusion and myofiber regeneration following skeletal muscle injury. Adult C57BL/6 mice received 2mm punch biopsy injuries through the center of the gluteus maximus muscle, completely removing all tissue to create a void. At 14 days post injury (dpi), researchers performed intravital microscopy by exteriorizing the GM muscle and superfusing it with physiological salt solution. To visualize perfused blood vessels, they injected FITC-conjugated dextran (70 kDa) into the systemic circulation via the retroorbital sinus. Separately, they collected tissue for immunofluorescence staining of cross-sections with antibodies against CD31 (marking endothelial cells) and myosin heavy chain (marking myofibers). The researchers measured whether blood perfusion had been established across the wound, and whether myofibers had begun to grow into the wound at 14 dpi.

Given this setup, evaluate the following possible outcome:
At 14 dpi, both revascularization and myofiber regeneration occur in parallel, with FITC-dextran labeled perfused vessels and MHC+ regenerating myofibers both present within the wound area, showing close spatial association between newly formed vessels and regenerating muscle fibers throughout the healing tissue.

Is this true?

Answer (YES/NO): NO